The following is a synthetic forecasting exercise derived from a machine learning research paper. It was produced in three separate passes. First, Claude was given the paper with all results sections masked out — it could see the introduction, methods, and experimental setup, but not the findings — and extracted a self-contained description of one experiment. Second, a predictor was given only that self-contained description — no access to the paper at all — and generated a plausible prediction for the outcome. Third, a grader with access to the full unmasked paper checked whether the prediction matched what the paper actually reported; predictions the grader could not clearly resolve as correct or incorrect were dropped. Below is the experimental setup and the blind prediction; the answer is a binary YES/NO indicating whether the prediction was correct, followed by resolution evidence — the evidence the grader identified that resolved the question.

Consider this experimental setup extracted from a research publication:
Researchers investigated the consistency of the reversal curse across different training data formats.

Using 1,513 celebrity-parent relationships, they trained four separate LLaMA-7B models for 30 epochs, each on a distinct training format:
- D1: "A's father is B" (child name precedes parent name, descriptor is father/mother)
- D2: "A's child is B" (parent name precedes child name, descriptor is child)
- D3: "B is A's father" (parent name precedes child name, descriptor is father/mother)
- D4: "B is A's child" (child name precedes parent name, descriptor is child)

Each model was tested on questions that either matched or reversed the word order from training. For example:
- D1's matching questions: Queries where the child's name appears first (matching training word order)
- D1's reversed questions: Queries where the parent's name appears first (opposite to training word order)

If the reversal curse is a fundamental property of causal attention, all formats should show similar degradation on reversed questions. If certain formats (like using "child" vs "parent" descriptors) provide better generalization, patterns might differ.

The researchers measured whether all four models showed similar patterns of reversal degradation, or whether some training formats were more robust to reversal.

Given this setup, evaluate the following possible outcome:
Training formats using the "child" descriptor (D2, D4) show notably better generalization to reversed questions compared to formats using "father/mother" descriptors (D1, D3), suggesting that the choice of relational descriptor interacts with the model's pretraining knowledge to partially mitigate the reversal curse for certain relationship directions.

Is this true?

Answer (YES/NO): NO